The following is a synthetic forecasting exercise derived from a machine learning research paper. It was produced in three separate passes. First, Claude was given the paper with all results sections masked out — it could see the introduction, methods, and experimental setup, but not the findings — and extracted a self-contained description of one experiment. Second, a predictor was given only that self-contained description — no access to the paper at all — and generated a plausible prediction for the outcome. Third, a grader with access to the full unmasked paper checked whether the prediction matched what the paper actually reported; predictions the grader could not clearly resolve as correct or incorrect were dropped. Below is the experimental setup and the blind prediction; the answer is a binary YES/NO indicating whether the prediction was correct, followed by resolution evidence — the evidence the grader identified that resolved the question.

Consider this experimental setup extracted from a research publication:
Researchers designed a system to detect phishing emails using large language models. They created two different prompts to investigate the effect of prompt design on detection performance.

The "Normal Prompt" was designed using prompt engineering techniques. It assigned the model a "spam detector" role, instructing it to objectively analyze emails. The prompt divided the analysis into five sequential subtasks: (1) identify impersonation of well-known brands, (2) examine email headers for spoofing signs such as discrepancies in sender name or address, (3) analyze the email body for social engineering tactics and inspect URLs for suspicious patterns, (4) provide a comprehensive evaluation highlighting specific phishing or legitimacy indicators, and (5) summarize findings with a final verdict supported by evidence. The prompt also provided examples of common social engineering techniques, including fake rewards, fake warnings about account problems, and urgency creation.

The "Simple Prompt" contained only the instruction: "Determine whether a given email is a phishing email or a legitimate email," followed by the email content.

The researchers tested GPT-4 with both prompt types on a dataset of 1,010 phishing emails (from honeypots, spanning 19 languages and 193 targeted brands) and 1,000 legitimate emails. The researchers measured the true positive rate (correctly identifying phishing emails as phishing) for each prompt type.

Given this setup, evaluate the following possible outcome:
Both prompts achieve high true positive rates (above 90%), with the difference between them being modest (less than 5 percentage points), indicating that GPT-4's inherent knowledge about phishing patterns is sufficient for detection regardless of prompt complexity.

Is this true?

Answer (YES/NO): YES